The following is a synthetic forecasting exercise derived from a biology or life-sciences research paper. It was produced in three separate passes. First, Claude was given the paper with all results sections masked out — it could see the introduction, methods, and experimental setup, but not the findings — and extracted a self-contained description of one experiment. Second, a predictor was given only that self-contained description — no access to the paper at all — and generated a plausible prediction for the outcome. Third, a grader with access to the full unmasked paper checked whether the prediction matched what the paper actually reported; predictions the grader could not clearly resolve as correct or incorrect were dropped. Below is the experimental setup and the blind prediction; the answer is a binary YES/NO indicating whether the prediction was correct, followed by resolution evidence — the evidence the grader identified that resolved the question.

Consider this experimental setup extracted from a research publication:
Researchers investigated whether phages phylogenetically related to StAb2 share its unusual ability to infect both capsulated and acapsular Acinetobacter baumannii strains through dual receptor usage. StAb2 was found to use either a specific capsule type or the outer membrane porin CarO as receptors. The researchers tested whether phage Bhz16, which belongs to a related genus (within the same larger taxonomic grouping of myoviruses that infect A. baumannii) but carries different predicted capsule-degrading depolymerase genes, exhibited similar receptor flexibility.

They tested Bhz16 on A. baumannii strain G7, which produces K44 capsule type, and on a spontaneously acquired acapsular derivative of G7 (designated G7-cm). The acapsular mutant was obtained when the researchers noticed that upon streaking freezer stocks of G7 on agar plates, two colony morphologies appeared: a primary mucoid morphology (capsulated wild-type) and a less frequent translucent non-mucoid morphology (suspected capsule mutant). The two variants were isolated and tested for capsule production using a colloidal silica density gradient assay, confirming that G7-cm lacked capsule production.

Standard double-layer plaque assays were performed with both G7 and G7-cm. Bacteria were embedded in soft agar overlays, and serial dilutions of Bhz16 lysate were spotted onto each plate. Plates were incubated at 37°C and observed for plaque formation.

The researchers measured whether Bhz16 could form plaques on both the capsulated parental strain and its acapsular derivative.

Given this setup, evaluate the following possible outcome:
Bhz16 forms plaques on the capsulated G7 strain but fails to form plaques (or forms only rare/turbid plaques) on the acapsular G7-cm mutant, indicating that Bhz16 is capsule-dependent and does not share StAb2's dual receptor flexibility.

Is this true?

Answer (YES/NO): YES